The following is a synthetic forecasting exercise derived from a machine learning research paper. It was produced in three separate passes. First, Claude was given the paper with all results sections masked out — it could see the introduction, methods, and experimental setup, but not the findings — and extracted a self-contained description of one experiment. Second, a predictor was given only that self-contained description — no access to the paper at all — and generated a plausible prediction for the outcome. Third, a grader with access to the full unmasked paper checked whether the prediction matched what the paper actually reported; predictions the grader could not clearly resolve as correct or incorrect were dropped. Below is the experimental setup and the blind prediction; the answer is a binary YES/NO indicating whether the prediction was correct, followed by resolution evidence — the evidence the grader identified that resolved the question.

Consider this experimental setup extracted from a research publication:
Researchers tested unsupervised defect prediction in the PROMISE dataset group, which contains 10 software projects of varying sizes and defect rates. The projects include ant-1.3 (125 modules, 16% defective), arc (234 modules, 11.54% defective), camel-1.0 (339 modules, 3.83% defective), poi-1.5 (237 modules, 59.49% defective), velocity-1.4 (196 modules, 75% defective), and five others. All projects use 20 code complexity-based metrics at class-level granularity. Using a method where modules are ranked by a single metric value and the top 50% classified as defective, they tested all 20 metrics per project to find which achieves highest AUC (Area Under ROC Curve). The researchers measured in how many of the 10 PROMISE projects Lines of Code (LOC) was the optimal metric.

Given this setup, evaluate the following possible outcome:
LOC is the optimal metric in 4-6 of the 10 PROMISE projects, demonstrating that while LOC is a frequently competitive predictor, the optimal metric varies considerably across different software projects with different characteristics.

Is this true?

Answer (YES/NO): NO